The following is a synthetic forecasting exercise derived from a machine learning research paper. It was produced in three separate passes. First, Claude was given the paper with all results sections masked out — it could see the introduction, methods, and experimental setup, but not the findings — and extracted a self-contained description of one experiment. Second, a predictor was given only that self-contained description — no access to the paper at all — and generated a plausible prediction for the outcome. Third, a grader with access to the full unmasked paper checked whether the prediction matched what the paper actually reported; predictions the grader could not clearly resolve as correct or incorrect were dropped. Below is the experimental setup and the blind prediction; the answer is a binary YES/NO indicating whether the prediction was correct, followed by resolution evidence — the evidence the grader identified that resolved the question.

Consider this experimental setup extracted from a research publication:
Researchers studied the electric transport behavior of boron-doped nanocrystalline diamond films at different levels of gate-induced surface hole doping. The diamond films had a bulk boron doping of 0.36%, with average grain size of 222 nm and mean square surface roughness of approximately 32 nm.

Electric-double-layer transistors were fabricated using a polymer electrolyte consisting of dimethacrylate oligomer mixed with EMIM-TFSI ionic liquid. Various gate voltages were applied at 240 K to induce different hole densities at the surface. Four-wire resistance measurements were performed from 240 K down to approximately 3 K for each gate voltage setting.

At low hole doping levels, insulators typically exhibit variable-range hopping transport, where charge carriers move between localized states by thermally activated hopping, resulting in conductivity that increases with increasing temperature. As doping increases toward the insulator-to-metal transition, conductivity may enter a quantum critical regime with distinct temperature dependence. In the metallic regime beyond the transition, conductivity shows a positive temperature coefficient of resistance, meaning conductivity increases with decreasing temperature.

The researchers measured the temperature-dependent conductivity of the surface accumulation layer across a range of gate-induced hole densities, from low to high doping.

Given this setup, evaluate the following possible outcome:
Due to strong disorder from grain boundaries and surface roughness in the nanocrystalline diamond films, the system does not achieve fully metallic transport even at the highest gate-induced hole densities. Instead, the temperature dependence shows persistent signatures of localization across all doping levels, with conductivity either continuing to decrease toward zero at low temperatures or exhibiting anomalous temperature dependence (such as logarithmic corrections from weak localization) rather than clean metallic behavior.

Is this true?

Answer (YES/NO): YES